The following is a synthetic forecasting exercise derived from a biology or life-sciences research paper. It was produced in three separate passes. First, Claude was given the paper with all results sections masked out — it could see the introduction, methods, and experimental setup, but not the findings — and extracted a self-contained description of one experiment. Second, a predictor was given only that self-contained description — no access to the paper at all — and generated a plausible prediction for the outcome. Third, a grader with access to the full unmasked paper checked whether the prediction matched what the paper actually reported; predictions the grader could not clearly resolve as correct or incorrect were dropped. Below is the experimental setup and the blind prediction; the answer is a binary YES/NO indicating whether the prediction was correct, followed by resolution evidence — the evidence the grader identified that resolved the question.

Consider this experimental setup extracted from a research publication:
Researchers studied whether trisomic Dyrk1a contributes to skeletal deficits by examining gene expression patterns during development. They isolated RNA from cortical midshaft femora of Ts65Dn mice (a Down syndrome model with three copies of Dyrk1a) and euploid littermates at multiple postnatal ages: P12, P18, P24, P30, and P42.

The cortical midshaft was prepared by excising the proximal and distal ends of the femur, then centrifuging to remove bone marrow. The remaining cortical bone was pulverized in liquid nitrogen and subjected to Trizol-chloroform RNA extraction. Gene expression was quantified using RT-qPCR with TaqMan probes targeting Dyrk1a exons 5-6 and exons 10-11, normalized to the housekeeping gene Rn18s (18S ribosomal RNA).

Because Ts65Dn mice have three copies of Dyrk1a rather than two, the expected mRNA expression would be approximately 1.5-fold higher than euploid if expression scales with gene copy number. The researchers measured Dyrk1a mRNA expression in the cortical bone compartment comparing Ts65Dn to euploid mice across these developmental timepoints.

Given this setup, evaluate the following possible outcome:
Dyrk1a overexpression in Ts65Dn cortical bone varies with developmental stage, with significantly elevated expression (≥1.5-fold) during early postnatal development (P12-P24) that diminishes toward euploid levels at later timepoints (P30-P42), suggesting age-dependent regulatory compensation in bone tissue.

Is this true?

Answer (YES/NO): NO